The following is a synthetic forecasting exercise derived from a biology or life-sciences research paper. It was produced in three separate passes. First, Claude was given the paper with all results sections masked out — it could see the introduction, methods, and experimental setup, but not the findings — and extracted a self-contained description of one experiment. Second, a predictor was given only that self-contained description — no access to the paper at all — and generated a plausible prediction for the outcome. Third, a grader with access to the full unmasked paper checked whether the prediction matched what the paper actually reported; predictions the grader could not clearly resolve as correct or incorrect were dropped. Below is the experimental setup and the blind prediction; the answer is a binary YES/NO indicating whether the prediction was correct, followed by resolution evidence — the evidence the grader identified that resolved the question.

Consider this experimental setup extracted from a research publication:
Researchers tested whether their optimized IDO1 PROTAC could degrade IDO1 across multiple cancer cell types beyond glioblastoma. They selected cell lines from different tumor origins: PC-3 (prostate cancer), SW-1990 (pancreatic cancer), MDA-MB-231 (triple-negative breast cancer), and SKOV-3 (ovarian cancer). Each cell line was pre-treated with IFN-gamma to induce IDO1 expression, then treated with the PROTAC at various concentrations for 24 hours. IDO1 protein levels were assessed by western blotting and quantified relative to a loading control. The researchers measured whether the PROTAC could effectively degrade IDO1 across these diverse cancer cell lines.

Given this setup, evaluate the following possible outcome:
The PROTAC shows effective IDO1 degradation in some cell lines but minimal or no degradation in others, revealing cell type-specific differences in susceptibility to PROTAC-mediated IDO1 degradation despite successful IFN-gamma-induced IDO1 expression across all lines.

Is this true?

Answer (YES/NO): NO